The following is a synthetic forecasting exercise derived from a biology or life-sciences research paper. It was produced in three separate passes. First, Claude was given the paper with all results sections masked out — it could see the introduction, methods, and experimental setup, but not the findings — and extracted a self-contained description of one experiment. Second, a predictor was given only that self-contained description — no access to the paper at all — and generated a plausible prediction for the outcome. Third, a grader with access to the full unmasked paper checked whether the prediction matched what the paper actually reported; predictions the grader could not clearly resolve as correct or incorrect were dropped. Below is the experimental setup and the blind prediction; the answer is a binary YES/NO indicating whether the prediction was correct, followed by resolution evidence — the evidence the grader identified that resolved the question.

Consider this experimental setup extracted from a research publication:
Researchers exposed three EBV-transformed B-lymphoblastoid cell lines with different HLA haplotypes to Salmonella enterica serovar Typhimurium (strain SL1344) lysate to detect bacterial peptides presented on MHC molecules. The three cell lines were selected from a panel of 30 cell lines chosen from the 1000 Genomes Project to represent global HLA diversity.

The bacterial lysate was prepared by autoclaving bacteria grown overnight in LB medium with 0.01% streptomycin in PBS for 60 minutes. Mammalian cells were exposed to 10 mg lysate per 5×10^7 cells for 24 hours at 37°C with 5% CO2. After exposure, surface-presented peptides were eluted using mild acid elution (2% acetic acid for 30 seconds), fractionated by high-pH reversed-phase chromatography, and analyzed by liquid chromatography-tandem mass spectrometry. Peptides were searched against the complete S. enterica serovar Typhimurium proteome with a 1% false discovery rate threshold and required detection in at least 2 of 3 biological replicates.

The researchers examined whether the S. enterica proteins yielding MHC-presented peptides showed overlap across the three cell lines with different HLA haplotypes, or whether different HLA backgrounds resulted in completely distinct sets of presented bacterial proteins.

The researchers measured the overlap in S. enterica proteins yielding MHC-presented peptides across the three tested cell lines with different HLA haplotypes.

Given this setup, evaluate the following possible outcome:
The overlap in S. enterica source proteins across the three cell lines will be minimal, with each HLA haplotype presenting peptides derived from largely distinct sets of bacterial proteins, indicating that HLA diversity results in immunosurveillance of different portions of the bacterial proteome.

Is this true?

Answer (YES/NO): YES